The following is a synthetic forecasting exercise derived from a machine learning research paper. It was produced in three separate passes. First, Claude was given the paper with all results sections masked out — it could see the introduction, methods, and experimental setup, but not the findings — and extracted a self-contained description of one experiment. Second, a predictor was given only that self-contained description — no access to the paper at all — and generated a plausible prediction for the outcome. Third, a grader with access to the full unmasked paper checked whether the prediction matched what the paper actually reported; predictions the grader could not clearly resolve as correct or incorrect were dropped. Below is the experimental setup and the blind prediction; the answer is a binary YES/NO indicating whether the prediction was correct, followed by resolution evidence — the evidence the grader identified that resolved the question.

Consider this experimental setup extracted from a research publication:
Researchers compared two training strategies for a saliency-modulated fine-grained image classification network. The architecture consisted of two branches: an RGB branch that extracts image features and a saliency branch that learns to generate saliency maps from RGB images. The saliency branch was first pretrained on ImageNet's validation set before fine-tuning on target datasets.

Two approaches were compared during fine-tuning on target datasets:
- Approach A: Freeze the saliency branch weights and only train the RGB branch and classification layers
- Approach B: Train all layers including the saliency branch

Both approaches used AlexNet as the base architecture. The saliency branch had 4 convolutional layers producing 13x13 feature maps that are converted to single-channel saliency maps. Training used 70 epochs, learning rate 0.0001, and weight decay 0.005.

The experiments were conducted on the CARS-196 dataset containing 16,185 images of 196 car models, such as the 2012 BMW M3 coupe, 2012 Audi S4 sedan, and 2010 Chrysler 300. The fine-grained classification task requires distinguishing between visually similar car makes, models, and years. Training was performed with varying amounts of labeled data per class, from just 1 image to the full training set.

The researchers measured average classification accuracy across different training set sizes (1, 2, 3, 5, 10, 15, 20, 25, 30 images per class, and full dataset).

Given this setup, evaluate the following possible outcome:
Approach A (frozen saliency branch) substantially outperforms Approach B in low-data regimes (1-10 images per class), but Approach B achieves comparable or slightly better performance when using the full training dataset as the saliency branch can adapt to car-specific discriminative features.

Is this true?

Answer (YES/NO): NO